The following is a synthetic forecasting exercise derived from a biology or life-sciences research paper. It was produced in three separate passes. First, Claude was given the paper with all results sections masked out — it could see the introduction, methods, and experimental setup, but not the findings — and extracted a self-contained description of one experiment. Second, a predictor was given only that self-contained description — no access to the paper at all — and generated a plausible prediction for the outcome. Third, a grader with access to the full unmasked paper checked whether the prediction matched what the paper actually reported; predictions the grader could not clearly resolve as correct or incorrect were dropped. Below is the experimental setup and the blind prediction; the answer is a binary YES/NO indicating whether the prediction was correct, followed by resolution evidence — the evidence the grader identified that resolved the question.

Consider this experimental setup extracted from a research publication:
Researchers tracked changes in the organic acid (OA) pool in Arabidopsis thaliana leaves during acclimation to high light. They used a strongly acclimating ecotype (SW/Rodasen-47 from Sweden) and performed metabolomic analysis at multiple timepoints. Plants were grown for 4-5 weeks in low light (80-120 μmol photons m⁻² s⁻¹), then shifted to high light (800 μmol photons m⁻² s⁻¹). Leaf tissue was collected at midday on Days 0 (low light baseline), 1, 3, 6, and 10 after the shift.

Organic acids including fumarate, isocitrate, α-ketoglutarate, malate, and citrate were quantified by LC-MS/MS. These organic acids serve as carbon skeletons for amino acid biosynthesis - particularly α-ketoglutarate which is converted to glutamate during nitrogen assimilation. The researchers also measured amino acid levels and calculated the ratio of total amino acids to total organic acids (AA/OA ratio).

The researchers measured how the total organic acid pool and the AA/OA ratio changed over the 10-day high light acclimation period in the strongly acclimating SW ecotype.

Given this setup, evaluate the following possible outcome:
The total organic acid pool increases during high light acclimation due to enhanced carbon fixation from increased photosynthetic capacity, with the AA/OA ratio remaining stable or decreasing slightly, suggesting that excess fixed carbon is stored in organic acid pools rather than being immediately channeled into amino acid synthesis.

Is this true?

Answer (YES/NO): NO